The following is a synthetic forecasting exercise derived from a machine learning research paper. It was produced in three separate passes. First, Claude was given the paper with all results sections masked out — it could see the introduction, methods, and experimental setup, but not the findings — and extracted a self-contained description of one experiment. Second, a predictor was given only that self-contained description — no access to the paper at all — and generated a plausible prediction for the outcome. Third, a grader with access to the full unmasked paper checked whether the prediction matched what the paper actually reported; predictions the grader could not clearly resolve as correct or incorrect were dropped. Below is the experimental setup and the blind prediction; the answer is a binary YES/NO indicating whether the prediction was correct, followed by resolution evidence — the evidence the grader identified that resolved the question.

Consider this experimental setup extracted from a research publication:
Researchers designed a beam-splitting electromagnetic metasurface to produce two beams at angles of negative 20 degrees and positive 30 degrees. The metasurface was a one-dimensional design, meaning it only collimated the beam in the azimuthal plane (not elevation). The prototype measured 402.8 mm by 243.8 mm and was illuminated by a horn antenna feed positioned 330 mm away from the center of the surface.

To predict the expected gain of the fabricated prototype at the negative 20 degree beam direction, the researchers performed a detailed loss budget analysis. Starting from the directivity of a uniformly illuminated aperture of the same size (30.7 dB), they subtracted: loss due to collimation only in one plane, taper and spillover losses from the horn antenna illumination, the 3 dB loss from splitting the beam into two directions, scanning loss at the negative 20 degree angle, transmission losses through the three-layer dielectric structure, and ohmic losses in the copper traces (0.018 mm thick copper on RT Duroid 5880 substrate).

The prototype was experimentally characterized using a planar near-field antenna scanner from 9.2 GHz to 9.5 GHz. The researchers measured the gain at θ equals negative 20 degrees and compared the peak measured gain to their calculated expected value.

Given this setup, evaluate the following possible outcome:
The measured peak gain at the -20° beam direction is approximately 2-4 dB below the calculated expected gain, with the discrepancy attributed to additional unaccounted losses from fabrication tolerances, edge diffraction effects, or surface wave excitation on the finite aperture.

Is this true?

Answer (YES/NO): NO